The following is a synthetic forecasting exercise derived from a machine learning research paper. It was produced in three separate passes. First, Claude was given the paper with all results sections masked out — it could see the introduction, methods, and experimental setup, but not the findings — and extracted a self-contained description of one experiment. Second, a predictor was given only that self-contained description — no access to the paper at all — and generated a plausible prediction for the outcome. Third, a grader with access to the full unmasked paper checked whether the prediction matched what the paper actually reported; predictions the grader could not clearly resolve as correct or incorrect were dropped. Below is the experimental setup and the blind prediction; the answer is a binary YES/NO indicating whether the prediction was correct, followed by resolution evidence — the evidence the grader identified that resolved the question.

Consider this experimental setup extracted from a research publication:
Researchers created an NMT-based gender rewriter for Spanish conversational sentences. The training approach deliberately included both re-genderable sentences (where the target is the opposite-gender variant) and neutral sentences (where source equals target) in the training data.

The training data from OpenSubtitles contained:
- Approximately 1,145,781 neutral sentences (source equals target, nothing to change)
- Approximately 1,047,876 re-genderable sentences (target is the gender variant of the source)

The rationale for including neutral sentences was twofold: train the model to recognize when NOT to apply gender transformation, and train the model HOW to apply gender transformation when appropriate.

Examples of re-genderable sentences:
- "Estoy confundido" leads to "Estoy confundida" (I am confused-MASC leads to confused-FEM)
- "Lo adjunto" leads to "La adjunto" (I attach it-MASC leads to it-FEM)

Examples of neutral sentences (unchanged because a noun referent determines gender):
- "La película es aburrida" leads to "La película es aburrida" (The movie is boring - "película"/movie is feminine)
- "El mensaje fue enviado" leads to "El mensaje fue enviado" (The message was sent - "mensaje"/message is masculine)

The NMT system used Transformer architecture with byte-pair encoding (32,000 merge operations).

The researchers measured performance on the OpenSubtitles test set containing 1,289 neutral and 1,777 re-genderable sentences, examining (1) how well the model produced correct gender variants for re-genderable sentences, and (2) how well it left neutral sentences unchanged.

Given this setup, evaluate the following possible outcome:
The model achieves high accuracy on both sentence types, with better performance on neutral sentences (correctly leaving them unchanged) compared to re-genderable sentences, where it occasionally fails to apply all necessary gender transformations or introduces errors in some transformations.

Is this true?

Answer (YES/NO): YES